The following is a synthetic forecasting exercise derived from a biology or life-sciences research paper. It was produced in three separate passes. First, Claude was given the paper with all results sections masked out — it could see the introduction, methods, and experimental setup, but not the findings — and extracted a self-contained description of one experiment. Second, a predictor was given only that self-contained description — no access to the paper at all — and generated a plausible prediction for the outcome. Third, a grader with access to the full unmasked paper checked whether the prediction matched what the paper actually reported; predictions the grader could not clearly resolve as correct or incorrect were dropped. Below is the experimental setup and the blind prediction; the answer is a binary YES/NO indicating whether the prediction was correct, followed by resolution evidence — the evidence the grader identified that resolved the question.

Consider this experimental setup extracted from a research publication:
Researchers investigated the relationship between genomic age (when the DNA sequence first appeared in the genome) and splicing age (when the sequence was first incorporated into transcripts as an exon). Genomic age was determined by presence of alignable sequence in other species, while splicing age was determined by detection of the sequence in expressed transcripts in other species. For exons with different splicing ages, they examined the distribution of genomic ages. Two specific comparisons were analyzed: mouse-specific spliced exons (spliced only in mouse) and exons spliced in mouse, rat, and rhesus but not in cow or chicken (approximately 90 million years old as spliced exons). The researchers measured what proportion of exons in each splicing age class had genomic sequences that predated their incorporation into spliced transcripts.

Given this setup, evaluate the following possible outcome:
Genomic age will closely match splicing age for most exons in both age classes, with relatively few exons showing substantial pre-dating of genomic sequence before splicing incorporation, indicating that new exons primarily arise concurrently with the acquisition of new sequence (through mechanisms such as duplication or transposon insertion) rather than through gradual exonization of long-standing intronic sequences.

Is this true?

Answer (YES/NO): NO